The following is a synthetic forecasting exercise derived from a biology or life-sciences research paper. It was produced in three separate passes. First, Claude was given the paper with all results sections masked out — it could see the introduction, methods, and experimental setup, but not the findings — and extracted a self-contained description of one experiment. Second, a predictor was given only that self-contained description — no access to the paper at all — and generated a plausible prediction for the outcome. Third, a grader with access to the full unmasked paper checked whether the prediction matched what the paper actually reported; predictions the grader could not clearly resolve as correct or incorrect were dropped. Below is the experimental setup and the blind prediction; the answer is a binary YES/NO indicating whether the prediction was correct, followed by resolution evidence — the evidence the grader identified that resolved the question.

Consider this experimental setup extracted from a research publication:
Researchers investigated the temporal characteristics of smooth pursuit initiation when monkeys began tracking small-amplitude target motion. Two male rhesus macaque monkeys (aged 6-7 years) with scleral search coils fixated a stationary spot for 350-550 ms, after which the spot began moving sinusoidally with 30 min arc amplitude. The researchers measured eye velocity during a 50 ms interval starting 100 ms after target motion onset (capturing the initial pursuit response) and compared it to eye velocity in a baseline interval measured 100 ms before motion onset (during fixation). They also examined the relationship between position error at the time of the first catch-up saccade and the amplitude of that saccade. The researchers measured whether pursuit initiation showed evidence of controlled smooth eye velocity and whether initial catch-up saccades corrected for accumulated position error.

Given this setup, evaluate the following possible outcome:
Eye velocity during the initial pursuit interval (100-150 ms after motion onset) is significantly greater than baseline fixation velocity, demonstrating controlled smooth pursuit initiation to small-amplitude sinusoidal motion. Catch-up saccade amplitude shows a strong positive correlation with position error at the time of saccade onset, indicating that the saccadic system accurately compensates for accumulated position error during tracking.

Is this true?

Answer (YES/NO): YES